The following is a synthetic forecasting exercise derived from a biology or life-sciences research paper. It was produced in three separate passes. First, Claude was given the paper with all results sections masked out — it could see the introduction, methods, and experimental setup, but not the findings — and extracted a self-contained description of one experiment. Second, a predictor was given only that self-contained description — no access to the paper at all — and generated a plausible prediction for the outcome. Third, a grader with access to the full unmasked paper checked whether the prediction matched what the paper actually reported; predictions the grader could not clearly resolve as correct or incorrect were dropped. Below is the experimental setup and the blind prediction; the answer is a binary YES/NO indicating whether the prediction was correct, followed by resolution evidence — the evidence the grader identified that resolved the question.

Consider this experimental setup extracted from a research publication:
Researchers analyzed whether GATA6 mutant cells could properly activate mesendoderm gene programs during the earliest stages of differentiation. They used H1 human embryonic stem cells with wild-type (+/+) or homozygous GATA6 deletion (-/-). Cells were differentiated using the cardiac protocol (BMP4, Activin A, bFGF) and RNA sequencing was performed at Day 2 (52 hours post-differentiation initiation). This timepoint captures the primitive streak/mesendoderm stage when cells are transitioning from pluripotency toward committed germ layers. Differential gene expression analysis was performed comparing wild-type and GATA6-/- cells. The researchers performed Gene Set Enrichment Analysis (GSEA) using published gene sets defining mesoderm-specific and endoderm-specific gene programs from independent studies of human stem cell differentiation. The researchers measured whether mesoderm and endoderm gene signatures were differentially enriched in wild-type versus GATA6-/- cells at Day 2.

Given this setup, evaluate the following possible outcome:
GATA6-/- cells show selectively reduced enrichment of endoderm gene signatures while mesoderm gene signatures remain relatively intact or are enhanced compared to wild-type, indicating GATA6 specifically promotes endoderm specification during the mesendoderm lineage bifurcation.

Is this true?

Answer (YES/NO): NO